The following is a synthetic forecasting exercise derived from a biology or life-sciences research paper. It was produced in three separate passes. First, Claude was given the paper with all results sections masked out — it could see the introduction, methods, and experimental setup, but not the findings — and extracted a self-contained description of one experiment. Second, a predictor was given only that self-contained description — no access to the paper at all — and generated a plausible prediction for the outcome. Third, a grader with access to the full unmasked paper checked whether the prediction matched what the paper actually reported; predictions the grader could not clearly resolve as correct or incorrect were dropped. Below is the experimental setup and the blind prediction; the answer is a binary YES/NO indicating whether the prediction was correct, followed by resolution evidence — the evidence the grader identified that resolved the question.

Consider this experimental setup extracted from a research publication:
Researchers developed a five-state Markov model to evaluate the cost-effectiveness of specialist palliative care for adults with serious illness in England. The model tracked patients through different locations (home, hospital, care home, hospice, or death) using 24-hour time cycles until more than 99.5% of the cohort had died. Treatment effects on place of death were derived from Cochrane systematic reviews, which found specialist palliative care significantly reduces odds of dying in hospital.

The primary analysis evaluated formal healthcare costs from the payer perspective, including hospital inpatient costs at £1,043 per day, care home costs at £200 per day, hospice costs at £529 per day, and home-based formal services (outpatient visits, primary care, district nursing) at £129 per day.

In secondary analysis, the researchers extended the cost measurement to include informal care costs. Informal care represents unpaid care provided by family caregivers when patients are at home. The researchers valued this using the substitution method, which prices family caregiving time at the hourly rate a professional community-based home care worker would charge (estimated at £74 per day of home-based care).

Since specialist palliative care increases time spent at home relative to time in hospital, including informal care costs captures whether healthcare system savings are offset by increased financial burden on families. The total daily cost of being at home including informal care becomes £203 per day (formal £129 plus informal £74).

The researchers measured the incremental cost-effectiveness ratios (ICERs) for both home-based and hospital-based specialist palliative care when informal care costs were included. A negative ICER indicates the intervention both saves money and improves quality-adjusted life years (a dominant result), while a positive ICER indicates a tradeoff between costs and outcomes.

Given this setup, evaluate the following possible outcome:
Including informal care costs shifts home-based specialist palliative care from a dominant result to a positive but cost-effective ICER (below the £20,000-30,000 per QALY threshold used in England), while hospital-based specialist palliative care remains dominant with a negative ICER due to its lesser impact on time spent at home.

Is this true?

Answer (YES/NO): NO